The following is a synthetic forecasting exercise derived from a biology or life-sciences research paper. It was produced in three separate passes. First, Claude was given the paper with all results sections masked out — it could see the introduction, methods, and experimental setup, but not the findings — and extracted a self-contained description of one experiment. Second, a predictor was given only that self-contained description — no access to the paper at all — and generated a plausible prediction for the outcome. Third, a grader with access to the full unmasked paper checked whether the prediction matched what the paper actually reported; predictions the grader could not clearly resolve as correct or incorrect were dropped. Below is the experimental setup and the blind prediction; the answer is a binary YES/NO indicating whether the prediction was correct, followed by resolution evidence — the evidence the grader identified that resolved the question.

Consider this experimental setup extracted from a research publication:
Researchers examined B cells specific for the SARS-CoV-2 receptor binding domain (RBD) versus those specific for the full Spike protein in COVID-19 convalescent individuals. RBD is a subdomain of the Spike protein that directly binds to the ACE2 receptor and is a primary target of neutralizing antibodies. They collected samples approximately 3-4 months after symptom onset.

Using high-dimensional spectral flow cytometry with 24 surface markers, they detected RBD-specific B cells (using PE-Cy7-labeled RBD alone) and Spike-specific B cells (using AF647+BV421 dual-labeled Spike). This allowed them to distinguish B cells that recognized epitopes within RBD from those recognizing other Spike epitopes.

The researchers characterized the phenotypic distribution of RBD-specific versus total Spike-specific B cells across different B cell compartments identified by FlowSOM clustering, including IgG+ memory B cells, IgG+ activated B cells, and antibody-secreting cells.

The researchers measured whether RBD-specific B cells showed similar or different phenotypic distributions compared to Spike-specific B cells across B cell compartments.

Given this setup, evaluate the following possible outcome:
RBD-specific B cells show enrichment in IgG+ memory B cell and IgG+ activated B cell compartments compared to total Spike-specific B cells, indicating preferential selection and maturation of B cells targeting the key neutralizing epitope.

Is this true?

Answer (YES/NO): NO